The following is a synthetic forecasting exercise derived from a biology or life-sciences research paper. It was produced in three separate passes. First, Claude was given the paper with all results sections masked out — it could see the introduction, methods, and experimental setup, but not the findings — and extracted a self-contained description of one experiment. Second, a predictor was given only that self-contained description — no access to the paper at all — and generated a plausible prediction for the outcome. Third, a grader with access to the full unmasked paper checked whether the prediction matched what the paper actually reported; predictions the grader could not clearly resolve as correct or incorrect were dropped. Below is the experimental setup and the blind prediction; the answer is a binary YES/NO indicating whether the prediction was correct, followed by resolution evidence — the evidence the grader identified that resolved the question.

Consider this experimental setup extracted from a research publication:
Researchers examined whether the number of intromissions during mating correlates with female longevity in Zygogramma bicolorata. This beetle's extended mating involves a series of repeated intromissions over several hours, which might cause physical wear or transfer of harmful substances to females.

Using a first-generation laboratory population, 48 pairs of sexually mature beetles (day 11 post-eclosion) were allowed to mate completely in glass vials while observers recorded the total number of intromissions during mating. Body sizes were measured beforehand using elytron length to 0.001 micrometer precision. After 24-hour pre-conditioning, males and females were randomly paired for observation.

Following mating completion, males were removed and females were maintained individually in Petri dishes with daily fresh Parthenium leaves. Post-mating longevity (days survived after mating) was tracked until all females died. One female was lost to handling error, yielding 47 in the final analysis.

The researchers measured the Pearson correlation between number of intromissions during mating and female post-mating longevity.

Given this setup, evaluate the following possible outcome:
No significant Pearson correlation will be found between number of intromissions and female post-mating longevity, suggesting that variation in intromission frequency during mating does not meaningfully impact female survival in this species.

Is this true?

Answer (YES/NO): YES